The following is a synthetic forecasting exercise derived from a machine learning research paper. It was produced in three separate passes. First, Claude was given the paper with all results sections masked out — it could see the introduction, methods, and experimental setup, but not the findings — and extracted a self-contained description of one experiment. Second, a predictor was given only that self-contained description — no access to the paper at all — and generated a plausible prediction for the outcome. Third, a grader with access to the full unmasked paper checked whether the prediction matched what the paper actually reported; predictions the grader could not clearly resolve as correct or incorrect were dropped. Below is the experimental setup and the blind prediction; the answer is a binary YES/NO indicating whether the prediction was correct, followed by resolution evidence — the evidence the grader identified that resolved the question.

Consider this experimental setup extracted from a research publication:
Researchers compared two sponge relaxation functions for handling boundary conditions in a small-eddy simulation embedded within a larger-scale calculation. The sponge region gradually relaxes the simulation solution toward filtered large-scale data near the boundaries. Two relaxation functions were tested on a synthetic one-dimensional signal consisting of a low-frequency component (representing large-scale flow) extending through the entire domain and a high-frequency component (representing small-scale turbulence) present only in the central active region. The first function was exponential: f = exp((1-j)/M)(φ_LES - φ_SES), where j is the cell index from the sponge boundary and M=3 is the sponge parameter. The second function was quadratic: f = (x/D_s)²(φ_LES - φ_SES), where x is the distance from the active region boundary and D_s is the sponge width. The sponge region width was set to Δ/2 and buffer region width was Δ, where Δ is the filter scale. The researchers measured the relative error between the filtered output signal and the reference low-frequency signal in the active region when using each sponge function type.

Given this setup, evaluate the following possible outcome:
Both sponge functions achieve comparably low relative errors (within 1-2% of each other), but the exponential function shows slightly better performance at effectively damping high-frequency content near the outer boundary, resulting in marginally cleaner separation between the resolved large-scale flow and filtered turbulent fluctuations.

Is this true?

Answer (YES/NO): NO